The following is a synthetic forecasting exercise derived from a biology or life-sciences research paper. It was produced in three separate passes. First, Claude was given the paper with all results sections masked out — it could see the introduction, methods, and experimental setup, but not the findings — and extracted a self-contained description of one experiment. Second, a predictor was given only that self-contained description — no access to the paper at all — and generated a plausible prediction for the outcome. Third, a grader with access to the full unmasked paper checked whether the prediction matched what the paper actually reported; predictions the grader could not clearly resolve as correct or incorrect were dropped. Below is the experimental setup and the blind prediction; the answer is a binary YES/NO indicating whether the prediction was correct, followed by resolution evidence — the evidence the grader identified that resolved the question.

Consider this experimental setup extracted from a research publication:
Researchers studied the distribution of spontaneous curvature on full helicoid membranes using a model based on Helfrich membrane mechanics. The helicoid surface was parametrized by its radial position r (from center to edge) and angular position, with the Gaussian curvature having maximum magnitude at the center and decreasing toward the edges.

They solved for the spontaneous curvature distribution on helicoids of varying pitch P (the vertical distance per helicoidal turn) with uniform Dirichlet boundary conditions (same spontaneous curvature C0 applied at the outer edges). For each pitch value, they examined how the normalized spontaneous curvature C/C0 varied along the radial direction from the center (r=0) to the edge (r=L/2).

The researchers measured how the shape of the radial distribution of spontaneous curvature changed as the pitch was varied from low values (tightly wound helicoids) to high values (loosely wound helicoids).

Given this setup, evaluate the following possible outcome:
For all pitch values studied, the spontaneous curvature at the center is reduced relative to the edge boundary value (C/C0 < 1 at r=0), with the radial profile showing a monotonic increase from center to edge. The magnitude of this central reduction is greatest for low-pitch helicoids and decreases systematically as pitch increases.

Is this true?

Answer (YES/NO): NO